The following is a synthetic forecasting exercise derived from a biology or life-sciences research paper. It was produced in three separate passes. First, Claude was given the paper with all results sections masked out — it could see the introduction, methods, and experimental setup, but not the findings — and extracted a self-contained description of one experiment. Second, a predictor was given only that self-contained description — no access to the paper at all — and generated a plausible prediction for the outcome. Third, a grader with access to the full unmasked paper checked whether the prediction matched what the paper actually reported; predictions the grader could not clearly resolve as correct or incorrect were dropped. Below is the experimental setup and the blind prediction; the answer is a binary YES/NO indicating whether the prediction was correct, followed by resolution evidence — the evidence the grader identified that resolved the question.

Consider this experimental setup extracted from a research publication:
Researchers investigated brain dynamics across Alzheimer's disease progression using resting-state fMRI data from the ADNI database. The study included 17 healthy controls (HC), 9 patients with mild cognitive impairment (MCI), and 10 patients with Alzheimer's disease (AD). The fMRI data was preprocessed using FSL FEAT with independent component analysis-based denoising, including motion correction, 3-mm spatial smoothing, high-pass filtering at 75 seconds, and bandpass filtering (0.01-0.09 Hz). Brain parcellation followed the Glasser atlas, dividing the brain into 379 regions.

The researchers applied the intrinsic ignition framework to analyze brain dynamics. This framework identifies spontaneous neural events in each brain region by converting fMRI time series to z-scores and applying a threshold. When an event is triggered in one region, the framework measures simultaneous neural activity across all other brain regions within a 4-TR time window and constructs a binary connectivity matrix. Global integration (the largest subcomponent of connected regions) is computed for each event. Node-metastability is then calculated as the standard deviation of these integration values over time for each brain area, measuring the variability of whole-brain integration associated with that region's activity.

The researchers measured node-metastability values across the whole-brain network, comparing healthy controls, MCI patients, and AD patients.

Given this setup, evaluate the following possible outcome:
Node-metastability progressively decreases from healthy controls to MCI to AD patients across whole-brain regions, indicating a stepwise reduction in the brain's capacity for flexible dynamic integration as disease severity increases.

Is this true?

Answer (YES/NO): YES